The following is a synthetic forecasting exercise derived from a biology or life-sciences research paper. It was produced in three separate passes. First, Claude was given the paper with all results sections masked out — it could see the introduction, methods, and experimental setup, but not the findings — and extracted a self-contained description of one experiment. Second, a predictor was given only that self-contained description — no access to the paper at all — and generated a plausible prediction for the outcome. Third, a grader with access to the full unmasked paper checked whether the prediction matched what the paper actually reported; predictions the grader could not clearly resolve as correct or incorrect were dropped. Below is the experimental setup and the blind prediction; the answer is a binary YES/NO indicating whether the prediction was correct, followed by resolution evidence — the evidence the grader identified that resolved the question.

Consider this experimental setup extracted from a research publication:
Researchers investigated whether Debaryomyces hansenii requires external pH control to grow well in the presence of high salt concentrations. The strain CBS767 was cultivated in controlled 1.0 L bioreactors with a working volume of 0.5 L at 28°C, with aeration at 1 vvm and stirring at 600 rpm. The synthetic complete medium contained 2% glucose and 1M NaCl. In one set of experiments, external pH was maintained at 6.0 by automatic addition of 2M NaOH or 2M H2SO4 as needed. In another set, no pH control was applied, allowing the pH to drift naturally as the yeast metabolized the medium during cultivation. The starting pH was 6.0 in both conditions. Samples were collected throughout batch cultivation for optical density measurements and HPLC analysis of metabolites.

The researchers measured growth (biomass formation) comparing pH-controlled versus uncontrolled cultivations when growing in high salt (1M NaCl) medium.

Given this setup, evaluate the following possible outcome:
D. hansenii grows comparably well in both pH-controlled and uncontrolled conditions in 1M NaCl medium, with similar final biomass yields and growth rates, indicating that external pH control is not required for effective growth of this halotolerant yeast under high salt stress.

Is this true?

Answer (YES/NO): NO